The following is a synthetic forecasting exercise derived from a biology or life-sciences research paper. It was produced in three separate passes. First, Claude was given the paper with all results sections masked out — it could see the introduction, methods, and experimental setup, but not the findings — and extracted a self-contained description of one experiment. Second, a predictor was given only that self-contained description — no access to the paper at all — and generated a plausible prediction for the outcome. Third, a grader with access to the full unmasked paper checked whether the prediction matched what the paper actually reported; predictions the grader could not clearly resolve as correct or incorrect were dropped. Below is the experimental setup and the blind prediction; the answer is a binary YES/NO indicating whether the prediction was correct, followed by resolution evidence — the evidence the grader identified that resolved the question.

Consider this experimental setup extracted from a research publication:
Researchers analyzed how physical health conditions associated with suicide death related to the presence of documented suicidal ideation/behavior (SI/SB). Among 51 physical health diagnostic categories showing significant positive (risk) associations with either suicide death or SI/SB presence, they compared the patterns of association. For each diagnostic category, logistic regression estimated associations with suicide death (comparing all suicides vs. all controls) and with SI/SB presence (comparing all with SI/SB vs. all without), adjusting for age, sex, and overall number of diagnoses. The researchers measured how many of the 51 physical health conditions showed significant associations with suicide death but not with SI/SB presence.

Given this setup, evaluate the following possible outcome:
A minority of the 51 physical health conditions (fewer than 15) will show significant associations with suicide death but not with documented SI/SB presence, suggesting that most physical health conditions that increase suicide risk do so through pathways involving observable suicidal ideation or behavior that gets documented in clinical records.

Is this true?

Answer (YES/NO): NO